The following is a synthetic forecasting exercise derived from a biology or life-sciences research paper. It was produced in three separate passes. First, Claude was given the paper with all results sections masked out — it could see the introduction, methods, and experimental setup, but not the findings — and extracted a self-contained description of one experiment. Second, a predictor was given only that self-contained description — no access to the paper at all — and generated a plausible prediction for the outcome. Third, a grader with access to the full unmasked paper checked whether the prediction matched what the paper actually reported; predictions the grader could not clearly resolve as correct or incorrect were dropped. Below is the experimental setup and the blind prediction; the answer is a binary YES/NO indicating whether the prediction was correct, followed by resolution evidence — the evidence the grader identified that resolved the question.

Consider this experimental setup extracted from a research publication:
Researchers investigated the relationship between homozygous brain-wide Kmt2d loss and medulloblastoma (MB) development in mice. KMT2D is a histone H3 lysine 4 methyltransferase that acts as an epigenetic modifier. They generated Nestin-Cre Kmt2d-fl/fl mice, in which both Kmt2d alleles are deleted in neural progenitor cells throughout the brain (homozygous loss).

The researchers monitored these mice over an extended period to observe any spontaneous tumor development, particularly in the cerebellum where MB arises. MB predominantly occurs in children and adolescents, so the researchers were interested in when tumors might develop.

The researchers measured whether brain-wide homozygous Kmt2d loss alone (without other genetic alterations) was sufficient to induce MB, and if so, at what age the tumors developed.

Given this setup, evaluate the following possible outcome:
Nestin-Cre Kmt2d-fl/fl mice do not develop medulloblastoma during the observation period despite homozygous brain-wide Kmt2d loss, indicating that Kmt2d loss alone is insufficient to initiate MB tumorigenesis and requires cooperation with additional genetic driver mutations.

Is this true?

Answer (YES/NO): NO